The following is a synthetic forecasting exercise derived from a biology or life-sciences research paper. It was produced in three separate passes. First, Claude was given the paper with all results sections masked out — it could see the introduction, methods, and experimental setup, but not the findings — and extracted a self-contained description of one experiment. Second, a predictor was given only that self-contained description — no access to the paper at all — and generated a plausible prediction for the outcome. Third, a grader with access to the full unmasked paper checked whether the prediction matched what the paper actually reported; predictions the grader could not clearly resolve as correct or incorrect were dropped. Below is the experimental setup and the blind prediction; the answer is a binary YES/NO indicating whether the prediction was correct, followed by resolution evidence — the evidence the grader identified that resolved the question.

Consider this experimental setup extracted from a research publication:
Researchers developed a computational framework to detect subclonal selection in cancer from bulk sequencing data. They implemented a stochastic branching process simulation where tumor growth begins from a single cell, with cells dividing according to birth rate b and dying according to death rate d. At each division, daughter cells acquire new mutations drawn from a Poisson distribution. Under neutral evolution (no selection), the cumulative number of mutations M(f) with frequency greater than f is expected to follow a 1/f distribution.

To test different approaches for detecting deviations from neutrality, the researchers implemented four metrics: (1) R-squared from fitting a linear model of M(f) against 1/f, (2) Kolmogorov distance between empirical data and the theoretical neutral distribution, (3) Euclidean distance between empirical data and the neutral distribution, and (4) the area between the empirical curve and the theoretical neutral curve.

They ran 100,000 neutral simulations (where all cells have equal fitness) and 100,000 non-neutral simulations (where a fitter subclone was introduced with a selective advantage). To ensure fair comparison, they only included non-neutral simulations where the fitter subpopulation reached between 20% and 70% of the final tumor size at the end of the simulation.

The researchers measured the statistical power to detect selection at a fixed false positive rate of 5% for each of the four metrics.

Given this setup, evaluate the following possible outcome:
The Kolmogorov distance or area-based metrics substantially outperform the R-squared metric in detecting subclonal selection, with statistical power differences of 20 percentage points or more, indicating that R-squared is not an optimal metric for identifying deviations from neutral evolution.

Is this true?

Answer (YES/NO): NO